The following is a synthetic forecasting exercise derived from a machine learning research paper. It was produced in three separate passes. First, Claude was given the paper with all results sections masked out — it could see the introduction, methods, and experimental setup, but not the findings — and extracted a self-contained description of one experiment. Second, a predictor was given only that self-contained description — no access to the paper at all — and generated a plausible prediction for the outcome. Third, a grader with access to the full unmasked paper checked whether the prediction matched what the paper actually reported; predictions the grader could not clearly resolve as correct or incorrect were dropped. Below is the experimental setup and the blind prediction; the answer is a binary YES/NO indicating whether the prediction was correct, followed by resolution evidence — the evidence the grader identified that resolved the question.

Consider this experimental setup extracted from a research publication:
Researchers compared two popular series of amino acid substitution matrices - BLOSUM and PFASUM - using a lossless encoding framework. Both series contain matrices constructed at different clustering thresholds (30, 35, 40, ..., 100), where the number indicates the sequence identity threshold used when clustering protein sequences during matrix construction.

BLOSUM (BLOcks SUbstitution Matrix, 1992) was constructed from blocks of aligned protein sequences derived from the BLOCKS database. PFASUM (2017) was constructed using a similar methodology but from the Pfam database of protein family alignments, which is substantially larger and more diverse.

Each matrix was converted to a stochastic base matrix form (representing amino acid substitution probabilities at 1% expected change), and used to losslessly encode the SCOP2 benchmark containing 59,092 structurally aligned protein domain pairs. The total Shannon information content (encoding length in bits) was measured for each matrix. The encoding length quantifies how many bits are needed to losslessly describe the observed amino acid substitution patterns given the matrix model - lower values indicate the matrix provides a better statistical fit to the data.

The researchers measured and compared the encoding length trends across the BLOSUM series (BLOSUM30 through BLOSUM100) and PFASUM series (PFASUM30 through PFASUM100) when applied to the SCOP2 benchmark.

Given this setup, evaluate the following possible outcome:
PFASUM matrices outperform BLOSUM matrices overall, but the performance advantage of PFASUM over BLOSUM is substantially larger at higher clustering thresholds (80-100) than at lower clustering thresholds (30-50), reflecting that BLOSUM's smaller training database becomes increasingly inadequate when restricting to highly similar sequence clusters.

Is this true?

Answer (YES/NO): NO